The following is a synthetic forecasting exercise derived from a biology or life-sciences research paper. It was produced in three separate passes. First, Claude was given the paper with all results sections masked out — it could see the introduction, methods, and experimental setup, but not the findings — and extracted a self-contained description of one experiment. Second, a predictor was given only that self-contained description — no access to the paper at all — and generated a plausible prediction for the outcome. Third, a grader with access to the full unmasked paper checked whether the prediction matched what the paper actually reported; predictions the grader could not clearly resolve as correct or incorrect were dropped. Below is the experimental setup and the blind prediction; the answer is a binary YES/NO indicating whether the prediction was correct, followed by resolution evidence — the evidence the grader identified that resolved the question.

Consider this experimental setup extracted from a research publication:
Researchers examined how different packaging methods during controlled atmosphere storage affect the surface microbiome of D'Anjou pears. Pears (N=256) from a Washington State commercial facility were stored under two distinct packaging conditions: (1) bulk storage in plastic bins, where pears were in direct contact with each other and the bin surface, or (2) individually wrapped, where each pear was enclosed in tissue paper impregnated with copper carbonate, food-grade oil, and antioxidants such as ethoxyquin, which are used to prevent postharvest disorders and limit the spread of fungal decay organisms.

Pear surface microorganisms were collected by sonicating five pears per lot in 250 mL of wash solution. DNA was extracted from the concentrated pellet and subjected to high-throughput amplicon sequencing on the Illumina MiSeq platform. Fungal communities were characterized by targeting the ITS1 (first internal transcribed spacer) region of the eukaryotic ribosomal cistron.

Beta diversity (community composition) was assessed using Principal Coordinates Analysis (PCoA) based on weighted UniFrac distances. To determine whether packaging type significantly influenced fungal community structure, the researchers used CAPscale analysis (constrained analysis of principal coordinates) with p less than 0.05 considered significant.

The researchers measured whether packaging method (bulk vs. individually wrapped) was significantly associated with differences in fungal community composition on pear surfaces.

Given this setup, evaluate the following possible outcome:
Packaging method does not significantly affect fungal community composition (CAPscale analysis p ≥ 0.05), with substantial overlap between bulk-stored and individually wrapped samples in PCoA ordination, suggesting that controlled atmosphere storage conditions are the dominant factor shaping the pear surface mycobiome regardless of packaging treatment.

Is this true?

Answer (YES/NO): NO